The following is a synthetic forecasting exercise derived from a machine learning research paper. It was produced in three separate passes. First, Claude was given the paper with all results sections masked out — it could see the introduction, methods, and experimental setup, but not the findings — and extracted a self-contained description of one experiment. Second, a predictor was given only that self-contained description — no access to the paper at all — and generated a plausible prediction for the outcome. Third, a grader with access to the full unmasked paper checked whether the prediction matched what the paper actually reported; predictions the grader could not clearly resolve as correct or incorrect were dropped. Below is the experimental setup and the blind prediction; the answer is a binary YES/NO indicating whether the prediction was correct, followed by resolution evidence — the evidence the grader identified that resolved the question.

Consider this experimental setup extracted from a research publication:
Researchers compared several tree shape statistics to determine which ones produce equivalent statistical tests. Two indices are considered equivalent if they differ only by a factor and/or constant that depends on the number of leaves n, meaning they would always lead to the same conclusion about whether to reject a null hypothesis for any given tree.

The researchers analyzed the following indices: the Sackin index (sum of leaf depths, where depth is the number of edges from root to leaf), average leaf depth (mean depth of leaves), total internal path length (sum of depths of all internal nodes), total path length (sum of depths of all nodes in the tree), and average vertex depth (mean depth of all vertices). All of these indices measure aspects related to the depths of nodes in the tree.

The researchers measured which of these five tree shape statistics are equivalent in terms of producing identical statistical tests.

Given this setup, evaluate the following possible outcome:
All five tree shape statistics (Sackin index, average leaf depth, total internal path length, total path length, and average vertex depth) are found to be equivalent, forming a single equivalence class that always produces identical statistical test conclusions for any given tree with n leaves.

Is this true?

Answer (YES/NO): YES